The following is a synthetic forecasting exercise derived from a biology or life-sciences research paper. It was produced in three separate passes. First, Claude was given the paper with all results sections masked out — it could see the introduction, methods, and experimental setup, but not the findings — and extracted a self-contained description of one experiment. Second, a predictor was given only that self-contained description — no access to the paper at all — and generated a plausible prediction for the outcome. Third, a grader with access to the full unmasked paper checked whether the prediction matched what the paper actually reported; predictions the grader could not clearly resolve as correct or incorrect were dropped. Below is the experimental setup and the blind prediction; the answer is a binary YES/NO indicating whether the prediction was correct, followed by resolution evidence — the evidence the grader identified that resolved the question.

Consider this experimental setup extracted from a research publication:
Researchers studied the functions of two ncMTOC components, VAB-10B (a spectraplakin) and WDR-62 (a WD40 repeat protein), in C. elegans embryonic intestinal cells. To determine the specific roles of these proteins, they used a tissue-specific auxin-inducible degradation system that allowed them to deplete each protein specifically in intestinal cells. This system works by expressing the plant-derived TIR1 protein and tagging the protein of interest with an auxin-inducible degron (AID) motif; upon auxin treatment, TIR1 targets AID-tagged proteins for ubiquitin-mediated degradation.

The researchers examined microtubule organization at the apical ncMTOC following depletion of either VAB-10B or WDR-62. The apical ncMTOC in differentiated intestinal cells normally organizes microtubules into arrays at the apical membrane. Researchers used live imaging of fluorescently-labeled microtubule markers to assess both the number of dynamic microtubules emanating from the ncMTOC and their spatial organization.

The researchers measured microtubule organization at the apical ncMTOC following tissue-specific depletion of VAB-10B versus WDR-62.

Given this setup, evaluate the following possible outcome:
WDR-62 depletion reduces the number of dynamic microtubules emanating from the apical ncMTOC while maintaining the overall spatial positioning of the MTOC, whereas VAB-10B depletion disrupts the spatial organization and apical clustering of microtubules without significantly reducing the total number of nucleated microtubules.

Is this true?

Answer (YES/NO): NO